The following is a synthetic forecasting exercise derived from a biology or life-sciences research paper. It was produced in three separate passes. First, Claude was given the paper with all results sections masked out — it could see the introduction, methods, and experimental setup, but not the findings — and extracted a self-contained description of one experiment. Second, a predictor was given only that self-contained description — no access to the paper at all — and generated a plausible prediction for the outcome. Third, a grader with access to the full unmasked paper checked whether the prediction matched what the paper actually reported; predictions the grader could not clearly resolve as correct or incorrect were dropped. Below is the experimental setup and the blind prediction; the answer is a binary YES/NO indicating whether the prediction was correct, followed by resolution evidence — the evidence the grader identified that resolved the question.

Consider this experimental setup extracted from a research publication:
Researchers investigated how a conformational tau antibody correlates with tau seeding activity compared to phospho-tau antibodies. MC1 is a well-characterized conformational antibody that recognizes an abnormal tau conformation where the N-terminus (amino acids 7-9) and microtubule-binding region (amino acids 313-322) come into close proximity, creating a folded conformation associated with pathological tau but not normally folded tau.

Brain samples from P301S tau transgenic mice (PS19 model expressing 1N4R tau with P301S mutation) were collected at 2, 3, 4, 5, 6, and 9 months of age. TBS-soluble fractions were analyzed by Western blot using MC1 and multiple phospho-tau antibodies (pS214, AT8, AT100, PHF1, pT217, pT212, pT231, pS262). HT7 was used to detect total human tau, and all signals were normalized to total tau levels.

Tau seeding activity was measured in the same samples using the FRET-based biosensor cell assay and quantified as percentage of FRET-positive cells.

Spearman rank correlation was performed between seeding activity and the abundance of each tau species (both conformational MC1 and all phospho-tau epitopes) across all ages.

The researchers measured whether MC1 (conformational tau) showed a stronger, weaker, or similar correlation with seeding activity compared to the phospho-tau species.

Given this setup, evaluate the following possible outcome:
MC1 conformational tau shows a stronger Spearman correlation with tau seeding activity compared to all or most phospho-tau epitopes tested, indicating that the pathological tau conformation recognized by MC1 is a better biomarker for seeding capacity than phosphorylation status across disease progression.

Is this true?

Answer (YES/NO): NO